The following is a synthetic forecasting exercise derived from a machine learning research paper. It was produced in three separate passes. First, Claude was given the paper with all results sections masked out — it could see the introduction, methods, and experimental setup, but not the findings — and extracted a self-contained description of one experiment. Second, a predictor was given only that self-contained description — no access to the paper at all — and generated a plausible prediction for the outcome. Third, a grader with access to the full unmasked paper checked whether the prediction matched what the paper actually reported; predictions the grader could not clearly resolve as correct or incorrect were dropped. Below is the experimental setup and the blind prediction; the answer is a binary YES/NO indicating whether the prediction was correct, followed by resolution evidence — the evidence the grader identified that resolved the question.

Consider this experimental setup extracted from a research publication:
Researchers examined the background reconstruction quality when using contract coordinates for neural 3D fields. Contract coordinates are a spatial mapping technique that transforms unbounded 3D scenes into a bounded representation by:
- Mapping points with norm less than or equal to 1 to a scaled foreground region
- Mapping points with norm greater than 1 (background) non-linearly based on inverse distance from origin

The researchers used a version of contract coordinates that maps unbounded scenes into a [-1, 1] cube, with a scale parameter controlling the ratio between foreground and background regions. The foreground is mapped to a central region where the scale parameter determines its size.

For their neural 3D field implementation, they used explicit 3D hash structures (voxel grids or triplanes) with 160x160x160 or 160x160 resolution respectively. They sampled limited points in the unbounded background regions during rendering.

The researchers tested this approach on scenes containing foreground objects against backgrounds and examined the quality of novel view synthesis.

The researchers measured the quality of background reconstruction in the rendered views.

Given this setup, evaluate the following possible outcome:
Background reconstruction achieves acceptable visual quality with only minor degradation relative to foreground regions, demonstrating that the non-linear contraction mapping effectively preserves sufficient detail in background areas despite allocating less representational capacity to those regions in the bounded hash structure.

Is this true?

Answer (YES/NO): NO